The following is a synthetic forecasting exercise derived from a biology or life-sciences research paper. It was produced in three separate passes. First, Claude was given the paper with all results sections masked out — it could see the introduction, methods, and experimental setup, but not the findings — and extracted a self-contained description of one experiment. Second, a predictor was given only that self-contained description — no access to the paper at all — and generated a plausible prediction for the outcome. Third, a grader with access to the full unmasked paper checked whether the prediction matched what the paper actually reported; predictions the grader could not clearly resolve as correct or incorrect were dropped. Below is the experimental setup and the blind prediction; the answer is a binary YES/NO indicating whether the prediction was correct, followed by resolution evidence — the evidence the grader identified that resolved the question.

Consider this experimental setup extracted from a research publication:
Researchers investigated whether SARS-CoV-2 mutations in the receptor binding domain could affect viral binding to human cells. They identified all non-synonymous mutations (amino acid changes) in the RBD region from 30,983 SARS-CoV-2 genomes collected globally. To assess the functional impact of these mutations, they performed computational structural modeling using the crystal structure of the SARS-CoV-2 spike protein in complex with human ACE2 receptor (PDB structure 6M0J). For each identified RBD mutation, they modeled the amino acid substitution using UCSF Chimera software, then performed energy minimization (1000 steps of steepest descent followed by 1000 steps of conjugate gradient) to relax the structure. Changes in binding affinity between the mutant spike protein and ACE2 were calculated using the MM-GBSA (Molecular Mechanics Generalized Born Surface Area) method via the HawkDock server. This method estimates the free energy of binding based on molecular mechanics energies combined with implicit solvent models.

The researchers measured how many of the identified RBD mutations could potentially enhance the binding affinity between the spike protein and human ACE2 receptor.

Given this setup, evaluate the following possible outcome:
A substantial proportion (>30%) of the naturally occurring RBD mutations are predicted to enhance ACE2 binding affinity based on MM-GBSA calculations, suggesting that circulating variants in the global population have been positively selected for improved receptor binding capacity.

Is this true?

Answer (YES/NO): NO